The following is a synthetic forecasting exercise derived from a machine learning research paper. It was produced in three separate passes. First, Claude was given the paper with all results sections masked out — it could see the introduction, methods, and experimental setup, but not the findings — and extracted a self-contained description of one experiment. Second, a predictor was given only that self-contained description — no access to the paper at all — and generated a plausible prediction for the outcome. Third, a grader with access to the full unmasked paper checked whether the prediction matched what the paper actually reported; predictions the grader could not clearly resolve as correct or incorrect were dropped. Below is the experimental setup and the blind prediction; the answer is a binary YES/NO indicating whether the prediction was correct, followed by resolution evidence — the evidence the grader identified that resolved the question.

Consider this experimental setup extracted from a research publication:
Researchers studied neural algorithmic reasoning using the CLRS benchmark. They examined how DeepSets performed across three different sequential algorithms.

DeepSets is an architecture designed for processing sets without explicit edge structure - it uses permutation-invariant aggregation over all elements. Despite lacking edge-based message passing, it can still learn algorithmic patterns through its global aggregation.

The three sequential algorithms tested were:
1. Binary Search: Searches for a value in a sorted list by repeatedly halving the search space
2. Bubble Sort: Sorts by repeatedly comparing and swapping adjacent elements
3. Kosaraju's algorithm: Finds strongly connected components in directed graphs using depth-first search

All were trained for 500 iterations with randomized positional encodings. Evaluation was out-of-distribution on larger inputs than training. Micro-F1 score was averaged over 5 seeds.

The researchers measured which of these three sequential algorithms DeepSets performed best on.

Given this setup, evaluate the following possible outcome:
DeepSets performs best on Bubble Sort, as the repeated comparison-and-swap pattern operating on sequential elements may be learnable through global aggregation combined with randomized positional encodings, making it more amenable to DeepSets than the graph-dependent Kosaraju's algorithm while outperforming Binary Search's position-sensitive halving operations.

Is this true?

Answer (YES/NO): YES